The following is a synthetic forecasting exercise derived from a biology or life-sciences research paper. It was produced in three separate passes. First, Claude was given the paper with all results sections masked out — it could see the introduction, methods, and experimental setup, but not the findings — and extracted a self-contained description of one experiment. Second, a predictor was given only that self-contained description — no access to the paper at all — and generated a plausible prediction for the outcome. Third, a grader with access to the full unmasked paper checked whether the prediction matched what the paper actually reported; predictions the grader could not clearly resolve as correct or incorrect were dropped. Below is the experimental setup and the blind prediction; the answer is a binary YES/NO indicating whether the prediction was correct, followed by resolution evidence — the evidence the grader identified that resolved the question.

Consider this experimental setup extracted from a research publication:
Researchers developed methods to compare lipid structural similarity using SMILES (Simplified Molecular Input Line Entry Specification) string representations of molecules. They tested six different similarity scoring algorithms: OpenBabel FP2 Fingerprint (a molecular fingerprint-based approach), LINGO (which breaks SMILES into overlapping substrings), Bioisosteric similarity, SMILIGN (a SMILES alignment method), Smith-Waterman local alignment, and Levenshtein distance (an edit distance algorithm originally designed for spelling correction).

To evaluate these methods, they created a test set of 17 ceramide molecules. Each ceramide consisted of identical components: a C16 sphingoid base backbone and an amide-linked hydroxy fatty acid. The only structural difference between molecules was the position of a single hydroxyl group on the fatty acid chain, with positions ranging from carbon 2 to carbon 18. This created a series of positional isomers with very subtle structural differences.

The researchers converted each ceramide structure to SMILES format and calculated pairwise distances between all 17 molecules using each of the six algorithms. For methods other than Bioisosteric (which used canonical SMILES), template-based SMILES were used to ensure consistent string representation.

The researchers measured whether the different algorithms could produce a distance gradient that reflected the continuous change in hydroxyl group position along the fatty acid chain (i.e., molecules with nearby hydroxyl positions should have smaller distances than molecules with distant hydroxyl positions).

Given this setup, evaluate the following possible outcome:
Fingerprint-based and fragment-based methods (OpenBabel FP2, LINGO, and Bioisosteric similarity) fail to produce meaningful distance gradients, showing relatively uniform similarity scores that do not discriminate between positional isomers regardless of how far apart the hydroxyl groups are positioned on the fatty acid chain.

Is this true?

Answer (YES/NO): NO